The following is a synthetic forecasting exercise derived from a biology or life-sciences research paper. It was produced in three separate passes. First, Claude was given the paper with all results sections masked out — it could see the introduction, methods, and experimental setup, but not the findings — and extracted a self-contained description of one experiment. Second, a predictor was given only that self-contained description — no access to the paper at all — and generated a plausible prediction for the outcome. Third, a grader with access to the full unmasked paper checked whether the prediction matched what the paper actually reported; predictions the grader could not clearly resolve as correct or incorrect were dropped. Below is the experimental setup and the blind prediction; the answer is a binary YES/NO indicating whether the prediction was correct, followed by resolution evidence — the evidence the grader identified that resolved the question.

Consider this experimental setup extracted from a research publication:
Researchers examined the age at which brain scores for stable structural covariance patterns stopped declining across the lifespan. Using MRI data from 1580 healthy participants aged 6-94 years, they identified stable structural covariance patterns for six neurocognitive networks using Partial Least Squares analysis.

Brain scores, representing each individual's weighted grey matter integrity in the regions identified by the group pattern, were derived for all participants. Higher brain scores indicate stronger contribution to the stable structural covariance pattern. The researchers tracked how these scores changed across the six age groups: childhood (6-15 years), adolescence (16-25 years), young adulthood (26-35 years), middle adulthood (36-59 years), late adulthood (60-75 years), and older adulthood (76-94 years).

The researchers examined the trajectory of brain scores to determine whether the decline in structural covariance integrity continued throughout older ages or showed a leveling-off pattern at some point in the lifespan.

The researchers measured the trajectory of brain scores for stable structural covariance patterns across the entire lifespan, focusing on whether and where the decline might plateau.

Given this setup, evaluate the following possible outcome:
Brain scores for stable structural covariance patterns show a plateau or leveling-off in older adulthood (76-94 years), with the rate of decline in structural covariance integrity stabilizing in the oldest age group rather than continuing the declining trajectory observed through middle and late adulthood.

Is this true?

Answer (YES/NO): NO